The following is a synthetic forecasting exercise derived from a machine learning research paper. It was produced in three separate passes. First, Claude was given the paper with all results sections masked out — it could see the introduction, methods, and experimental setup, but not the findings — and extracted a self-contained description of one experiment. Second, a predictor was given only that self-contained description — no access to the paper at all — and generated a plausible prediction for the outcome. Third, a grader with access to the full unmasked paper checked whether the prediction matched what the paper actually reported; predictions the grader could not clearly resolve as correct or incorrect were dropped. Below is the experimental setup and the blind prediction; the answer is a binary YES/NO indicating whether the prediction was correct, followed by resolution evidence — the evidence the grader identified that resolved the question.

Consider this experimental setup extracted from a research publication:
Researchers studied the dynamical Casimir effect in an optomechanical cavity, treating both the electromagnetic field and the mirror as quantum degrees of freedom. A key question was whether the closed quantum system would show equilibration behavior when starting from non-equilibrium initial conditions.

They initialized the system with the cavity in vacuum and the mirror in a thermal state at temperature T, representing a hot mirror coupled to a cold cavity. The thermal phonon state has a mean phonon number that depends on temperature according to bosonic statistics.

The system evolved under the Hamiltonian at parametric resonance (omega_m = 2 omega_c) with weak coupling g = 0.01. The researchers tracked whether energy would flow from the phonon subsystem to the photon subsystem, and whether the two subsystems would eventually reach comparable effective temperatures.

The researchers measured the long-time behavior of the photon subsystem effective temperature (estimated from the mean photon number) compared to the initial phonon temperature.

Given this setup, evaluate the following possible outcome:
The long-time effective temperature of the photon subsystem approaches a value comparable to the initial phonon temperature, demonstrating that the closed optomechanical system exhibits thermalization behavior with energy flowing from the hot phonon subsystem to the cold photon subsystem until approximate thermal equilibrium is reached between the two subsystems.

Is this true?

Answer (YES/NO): YES